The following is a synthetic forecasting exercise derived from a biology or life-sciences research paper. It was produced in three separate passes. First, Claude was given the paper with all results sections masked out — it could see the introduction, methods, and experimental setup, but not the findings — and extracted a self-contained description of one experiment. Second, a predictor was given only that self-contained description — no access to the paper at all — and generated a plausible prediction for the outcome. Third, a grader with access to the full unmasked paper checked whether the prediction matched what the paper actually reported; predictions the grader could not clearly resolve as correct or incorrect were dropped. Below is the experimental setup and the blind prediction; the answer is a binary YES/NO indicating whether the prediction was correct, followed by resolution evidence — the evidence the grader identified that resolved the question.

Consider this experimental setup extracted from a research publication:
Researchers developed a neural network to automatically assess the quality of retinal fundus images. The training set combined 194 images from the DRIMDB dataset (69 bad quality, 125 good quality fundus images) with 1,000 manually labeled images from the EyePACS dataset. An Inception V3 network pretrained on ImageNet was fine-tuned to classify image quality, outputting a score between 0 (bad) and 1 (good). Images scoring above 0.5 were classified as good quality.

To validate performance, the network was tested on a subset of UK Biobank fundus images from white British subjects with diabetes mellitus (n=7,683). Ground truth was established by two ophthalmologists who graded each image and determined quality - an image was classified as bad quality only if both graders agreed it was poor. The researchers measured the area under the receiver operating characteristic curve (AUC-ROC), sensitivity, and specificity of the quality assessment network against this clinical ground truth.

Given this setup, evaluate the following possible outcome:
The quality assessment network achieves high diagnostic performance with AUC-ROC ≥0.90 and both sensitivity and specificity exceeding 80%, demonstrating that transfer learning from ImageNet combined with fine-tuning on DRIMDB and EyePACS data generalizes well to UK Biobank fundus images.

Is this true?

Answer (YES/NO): NO